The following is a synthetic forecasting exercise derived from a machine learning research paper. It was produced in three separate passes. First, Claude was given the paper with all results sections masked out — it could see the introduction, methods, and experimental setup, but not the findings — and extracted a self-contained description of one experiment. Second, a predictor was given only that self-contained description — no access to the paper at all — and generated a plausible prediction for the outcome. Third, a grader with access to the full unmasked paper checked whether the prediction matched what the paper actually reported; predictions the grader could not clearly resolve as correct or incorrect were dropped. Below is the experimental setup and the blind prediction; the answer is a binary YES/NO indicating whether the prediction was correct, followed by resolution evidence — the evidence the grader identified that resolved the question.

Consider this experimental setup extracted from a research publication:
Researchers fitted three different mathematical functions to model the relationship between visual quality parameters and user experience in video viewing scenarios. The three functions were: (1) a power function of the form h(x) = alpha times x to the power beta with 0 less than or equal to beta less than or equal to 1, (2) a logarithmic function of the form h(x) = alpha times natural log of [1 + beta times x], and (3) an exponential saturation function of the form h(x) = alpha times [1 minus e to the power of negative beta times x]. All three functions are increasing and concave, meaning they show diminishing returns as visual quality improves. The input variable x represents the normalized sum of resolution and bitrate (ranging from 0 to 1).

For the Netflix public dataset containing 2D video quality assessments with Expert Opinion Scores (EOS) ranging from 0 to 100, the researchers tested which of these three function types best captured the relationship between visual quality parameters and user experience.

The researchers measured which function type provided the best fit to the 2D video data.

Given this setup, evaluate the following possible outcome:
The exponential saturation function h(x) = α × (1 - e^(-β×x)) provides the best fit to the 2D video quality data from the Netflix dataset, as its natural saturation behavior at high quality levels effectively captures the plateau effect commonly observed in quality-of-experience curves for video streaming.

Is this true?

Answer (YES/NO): YES